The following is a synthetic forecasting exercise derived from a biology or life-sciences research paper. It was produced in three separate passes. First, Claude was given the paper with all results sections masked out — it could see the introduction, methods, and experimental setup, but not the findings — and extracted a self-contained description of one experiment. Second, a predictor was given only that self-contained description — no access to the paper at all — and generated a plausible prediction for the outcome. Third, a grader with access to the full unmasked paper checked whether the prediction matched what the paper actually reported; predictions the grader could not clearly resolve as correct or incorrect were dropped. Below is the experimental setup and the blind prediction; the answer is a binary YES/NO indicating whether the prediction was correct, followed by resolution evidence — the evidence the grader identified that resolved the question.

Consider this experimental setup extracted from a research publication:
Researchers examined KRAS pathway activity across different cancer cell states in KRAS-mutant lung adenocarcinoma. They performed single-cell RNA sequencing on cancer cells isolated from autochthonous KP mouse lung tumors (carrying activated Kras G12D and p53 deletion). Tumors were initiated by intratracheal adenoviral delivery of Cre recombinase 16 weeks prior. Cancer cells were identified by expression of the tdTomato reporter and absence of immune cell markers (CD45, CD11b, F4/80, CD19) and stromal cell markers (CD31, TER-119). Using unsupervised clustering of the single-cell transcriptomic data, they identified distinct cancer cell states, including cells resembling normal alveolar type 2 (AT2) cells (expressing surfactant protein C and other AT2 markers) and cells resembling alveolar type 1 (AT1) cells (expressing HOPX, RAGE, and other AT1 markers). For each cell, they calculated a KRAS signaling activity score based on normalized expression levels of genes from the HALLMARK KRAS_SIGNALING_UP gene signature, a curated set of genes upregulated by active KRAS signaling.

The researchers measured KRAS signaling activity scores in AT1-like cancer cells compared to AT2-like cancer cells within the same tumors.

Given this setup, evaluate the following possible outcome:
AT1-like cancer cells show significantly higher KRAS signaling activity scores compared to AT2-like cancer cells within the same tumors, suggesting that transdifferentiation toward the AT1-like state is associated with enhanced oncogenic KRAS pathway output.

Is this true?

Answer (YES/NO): NO